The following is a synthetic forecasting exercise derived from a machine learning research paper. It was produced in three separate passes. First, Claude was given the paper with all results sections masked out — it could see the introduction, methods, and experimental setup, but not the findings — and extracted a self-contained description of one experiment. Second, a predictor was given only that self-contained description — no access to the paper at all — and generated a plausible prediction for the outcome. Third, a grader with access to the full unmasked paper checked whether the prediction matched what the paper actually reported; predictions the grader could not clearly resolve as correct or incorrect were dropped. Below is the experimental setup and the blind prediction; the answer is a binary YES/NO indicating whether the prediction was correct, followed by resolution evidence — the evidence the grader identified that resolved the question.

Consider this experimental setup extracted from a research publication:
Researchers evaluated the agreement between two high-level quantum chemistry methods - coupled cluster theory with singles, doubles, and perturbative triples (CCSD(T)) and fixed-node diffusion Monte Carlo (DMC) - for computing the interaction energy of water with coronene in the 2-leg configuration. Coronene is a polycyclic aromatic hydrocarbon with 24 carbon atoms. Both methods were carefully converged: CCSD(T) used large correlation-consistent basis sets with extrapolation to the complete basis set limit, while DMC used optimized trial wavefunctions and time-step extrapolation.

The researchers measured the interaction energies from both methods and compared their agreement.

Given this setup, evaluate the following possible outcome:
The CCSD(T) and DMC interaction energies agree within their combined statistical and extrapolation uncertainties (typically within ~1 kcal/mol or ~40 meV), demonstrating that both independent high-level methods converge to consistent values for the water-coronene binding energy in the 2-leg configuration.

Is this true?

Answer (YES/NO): YES